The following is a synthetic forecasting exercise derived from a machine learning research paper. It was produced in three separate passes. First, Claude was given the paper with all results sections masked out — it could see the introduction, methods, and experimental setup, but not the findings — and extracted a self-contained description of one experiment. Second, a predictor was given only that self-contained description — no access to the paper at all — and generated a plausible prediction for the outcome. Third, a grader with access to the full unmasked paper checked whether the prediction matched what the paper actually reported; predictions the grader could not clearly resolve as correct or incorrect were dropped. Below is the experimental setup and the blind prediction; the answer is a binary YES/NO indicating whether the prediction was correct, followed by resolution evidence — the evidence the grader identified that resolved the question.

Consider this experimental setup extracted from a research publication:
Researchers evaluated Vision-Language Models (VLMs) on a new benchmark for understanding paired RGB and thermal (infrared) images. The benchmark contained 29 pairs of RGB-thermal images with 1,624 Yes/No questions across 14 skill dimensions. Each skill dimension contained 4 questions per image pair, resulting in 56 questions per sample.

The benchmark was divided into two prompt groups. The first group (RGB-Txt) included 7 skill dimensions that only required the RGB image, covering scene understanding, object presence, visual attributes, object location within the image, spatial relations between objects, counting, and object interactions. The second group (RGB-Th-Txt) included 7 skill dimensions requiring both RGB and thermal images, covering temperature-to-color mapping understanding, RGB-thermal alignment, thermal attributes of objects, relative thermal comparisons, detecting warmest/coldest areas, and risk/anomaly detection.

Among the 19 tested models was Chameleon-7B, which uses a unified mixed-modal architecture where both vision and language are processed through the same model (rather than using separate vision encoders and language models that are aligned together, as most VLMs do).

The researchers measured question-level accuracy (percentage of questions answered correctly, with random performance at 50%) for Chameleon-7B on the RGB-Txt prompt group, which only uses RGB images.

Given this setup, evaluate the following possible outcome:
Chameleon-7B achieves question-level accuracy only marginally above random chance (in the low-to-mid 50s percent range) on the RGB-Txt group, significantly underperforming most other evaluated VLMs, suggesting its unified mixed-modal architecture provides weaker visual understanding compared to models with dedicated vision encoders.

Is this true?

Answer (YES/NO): NO